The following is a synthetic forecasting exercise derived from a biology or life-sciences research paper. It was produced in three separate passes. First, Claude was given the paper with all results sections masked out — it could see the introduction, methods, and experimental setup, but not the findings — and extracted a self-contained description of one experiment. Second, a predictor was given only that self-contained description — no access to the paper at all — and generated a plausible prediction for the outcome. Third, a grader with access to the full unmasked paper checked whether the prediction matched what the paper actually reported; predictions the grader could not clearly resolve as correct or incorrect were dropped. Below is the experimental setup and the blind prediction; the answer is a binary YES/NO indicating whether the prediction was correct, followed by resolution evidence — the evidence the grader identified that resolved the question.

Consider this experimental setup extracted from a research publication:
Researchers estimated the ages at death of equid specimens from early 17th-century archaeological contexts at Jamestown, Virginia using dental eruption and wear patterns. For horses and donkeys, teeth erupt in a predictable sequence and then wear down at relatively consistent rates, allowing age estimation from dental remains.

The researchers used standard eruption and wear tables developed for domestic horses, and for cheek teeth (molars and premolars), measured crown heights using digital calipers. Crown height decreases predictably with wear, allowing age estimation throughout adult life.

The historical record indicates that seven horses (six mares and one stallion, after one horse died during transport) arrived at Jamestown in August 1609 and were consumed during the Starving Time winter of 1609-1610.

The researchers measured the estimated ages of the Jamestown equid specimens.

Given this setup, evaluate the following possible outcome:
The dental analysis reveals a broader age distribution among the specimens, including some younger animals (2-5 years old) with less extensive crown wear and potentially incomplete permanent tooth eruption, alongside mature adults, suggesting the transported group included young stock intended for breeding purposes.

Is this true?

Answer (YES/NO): NO